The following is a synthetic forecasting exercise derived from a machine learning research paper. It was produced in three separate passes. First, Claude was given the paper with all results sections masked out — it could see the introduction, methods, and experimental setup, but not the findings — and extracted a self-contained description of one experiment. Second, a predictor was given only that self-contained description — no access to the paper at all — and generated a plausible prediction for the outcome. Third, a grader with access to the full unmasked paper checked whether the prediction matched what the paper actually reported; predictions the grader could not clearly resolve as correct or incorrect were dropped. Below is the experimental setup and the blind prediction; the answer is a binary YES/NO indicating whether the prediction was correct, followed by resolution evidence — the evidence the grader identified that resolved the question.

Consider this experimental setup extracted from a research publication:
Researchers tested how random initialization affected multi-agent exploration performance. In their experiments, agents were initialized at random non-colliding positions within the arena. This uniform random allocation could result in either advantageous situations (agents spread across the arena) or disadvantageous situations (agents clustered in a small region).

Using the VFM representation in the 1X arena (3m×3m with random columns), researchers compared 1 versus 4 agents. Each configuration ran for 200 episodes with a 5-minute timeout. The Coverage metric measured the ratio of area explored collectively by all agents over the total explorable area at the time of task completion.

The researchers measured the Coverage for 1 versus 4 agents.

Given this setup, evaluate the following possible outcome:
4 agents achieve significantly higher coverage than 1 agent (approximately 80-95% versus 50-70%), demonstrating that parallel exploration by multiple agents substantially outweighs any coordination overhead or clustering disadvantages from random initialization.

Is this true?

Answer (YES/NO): NO